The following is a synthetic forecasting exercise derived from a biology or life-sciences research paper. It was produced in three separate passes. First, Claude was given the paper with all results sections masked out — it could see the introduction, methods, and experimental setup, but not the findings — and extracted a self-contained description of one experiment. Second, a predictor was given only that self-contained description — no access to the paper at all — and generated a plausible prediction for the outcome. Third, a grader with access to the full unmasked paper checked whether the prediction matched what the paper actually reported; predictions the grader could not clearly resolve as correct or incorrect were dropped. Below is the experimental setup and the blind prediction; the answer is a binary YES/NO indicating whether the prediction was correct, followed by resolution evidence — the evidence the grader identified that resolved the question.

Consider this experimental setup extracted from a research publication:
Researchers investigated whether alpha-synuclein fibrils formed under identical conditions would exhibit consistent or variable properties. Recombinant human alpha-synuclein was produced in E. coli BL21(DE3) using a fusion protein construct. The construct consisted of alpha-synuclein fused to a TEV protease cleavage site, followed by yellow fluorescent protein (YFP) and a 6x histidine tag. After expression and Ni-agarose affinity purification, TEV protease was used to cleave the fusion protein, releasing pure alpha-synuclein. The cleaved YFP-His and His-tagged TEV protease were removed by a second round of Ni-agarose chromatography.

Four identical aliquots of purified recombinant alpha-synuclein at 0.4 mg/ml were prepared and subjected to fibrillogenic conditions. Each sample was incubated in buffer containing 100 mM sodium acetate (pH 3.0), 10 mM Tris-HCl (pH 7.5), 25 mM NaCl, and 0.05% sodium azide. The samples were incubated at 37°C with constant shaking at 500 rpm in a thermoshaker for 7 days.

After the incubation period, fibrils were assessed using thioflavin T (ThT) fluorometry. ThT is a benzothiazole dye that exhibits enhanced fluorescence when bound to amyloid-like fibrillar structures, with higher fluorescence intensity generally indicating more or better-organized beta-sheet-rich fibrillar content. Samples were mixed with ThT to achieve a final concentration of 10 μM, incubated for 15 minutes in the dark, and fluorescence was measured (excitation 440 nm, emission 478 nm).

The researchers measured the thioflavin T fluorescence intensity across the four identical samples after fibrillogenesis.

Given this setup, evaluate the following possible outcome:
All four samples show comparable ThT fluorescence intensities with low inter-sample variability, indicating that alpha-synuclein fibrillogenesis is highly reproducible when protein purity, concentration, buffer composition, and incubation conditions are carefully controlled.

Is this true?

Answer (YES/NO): NO